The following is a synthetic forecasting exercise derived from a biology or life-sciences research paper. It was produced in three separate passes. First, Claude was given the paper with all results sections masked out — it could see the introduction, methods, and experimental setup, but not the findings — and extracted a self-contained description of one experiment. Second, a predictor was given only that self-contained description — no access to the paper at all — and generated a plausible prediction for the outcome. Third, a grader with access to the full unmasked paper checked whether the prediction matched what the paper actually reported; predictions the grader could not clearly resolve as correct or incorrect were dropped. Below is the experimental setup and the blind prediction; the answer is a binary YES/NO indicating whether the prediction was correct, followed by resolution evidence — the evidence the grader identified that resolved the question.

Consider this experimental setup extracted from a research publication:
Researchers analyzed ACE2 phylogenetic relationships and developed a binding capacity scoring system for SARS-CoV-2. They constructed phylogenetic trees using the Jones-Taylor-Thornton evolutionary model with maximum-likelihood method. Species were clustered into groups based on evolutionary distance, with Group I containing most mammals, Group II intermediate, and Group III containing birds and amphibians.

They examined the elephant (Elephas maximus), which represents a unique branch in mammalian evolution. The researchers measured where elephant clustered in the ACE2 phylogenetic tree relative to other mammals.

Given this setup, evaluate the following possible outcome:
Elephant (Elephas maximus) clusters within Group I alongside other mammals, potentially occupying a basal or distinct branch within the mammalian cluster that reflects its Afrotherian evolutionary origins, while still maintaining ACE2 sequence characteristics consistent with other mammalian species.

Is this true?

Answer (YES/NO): NO